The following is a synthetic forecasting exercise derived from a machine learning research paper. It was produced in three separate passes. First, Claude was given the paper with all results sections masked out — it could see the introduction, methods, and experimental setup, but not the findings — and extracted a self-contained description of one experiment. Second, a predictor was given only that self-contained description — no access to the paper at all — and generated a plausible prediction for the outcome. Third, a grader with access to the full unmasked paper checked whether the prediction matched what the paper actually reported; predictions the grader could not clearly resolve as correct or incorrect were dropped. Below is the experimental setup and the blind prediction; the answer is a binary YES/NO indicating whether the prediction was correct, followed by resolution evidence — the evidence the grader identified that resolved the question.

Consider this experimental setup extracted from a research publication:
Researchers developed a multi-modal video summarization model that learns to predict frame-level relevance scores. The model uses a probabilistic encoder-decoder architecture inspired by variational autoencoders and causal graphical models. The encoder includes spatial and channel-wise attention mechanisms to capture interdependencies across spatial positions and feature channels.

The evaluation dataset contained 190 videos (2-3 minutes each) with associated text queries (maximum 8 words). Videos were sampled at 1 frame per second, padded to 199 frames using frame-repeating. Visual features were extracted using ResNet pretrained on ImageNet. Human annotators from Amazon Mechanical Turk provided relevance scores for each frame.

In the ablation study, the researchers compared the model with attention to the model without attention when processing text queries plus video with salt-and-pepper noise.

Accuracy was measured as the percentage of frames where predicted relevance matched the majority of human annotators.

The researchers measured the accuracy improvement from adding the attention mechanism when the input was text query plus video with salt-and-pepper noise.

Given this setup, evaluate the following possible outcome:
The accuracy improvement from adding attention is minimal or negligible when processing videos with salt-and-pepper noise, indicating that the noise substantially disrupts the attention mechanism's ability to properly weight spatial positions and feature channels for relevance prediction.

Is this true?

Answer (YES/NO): NO